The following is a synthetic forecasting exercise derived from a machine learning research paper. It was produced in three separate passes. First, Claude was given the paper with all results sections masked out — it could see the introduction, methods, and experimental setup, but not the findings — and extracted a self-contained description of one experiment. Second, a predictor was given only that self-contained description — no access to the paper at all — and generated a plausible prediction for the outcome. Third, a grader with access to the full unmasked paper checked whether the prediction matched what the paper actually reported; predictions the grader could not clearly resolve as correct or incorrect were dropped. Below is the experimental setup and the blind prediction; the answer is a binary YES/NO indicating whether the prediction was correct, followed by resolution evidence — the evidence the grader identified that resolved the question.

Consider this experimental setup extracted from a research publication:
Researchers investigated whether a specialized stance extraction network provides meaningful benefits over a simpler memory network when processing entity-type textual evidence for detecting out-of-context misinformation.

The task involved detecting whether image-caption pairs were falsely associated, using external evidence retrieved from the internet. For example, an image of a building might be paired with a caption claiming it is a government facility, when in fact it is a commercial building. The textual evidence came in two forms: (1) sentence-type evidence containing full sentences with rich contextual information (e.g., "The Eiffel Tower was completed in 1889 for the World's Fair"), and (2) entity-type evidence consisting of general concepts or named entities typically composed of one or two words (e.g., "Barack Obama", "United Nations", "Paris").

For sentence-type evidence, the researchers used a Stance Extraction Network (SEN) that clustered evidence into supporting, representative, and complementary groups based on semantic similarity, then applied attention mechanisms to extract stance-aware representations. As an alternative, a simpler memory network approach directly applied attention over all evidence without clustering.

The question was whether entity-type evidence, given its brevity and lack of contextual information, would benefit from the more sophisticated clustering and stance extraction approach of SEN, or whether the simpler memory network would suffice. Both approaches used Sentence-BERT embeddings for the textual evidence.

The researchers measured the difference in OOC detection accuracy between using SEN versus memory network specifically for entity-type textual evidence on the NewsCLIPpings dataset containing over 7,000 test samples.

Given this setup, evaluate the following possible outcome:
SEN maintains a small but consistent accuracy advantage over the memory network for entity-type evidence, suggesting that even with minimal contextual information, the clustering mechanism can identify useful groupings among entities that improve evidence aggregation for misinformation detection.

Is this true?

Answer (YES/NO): NO